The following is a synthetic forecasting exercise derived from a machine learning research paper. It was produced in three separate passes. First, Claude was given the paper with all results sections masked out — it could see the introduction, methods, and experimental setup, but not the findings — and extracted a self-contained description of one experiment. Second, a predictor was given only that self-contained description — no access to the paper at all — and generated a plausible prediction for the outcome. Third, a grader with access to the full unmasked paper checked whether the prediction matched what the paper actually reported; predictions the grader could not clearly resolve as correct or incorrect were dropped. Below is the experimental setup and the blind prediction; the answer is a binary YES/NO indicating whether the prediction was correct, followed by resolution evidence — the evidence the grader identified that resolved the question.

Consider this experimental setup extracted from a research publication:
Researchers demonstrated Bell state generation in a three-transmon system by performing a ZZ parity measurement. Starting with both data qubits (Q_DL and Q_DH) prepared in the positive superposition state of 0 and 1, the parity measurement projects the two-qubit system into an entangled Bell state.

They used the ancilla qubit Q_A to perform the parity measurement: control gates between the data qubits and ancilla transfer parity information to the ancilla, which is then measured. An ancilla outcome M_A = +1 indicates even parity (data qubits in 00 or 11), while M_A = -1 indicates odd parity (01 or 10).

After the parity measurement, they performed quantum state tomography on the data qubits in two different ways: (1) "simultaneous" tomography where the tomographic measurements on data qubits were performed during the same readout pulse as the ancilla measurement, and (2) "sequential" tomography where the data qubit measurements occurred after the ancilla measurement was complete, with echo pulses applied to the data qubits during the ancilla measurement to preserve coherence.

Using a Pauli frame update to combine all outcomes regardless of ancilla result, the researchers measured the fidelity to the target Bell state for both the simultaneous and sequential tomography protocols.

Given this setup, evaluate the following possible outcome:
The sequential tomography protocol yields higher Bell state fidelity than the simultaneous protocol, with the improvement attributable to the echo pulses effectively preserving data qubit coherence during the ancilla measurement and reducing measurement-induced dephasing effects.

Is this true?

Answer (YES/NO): NO